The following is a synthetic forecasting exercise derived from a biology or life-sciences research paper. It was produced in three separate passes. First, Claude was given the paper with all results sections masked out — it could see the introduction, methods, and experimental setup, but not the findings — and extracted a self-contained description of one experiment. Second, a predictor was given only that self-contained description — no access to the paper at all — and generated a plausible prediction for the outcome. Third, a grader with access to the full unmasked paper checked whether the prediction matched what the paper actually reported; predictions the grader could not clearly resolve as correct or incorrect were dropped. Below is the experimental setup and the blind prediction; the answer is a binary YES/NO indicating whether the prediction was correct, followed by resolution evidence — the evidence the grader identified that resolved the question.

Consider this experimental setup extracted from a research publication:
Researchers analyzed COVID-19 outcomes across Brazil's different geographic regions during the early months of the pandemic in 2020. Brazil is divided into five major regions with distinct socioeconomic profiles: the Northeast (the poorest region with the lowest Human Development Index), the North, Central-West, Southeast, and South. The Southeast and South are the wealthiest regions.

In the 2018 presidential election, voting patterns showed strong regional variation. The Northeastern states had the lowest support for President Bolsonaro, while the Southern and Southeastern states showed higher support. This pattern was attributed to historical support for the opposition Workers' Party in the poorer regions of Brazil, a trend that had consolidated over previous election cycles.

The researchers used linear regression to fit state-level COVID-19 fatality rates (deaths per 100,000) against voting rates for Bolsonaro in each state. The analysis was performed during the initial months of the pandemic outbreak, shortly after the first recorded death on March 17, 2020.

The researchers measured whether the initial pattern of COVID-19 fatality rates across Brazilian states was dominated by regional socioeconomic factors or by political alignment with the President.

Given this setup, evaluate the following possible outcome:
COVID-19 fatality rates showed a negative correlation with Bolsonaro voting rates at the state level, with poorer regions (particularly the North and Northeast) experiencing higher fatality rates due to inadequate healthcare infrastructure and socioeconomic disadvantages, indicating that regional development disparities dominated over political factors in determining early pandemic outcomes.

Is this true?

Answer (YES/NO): YES